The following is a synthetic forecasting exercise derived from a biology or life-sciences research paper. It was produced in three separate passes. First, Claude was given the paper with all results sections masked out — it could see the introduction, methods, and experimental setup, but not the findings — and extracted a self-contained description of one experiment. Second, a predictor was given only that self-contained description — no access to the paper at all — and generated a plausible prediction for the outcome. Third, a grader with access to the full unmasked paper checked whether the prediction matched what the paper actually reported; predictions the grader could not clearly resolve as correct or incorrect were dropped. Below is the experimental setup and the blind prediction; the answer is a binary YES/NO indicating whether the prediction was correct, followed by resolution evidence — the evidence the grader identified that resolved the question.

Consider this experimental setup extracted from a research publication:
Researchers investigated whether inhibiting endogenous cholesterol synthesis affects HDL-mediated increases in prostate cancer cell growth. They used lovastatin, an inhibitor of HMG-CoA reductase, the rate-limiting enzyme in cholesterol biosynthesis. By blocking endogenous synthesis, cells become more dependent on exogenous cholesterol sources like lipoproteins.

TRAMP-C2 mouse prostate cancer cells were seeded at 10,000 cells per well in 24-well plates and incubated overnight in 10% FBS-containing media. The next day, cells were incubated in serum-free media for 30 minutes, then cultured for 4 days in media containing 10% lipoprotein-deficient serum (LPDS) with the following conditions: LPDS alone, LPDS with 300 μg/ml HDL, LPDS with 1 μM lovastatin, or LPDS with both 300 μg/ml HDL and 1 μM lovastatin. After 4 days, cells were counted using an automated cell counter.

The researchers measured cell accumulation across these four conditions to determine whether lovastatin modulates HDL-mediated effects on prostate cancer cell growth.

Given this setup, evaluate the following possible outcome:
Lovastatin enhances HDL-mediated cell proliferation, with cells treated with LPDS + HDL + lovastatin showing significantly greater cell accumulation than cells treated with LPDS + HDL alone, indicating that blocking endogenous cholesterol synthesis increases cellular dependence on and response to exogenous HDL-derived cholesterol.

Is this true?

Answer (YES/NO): NO